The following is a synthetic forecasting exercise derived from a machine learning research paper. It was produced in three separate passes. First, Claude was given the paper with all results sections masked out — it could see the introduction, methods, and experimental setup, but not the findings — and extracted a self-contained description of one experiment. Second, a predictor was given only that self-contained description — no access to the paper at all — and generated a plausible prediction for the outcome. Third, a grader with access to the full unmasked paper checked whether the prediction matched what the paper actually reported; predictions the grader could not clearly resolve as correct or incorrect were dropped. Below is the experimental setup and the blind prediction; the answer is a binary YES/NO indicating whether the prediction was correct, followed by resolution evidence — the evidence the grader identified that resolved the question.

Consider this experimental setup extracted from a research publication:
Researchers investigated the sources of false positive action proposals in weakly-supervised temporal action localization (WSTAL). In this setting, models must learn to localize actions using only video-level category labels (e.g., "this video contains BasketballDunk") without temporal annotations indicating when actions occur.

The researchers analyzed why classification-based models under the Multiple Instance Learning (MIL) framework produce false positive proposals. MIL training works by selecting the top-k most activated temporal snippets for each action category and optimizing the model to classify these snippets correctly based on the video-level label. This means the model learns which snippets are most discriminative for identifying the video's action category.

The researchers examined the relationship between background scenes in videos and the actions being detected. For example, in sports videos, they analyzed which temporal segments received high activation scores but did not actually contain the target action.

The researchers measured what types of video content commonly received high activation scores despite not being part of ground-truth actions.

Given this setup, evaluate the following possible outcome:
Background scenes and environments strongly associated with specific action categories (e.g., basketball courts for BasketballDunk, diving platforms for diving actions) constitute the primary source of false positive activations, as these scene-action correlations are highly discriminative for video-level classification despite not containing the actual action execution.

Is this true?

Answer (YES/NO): NO